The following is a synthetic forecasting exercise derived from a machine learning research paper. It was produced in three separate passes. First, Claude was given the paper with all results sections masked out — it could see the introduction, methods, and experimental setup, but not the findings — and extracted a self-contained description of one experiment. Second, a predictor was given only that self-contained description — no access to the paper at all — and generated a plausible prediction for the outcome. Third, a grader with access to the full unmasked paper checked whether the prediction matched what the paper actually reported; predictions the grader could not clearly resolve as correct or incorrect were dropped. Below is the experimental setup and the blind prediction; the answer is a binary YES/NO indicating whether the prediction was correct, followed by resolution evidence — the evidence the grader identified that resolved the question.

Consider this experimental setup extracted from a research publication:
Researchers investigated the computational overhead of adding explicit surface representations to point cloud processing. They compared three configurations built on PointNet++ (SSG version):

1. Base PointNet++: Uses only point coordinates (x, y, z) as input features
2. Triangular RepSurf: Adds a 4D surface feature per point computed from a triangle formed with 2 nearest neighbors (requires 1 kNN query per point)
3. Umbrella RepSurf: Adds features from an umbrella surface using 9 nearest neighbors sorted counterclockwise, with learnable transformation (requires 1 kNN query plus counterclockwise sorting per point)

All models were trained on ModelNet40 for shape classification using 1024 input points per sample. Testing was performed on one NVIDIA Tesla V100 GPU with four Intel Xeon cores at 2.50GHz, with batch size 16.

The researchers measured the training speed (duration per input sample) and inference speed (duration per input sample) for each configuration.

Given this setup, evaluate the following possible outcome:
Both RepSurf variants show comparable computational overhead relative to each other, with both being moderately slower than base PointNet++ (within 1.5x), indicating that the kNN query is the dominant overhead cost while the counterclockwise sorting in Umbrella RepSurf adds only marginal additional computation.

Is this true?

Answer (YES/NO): NO